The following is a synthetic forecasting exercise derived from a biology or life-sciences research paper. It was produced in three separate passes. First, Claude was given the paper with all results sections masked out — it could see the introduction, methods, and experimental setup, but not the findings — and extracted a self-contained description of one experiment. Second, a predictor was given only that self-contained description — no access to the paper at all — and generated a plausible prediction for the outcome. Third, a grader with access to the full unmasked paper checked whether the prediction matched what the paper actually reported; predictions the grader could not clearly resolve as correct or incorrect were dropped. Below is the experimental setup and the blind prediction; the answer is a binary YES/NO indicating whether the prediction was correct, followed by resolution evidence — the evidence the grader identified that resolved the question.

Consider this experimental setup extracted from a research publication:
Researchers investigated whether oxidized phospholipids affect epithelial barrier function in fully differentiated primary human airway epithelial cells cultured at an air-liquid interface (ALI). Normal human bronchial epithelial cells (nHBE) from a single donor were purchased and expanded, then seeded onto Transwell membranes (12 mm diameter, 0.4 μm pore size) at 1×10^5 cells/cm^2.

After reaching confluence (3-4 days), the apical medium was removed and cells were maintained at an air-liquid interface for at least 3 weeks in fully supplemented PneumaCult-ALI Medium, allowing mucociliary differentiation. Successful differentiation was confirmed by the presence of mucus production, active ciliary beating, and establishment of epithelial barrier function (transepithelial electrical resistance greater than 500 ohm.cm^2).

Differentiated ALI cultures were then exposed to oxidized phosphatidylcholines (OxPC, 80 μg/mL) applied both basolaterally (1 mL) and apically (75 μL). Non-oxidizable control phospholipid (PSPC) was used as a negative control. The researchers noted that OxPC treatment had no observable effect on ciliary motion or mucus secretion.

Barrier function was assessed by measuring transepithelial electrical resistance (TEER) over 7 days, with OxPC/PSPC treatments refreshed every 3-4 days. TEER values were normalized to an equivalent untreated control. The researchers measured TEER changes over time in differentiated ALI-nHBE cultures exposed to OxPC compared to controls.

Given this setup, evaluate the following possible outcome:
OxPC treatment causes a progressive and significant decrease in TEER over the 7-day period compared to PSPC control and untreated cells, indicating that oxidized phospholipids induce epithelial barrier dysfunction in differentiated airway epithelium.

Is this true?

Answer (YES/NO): YES